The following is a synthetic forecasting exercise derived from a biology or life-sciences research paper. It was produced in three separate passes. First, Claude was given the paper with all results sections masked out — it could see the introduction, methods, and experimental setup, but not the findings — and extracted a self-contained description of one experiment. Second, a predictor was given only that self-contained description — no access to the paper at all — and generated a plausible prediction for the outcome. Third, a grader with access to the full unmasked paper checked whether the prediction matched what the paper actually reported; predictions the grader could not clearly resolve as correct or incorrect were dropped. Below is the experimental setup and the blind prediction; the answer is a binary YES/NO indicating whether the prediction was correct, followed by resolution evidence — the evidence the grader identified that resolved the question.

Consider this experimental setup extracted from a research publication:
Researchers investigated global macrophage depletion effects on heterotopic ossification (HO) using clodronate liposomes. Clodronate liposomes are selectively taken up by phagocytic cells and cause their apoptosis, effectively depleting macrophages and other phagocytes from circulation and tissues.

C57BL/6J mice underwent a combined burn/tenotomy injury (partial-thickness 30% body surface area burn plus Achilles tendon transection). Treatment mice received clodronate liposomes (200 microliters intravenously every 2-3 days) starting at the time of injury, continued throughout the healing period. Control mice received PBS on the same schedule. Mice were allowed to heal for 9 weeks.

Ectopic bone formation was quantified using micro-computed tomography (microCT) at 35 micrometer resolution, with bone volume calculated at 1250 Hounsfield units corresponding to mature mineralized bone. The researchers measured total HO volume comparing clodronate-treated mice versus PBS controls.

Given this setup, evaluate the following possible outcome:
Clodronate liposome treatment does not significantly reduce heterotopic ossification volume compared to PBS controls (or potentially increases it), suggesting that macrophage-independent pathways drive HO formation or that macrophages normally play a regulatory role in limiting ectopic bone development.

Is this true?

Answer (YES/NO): NO